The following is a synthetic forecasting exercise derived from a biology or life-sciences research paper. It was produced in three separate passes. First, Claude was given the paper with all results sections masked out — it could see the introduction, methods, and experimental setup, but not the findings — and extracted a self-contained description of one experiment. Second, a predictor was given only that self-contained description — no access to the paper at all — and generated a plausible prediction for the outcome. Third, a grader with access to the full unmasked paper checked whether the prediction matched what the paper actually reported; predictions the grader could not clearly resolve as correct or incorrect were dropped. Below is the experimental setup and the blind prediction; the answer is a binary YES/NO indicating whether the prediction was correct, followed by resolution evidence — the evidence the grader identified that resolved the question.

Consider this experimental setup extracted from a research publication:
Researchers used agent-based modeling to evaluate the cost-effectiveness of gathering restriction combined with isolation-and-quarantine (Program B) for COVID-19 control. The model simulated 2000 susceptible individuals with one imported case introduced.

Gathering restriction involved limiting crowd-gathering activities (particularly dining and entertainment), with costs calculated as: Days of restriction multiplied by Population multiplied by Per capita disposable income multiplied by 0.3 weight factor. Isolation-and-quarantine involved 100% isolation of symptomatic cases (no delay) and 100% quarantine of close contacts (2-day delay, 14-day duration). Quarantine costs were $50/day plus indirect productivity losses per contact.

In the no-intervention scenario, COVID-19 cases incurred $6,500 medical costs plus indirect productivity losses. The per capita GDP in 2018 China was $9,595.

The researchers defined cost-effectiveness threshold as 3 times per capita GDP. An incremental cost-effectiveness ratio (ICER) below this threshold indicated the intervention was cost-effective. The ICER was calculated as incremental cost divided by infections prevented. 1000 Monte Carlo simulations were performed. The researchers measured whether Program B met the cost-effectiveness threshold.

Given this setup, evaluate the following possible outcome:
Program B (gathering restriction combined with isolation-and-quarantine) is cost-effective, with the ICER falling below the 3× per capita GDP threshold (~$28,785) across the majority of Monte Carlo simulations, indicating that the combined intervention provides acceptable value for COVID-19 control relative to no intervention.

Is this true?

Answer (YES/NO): YES